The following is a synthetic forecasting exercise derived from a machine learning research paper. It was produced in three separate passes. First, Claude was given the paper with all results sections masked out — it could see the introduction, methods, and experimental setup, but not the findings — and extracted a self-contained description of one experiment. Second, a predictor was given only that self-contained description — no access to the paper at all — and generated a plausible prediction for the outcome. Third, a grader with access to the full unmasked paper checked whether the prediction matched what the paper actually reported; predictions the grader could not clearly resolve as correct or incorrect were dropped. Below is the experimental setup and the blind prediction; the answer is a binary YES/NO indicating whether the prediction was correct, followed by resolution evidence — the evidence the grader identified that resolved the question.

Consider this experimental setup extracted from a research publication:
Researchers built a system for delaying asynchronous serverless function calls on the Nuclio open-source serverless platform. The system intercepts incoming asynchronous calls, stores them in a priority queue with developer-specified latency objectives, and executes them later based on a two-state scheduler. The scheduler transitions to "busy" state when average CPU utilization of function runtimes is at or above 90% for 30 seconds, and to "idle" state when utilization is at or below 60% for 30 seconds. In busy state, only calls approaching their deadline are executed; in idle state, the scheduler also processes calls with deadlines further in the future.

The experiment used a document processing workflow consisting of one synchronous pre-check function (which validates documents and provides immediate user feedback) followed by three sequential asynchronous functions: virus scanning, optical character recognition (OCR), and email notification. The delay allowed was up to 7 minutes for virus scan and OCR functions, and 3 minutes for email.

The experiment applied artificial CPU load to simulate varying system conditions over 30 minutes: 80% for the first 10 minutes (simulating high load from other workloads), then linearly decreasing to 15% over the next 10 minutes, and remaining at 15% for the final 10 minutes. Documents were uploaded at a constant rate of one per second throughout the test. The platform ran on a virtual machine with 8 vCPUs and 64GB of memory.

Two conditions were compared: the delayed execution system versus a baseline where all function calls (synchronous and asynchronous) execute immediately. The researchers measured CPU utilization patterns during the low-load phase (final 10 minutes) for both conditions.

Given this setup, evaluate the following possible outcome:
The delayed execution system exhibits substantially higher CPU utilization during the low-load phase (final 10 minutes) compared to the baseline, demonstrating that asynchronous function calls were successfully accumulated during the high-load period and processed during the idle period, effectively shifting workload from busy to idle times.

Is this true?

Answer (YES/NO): NO